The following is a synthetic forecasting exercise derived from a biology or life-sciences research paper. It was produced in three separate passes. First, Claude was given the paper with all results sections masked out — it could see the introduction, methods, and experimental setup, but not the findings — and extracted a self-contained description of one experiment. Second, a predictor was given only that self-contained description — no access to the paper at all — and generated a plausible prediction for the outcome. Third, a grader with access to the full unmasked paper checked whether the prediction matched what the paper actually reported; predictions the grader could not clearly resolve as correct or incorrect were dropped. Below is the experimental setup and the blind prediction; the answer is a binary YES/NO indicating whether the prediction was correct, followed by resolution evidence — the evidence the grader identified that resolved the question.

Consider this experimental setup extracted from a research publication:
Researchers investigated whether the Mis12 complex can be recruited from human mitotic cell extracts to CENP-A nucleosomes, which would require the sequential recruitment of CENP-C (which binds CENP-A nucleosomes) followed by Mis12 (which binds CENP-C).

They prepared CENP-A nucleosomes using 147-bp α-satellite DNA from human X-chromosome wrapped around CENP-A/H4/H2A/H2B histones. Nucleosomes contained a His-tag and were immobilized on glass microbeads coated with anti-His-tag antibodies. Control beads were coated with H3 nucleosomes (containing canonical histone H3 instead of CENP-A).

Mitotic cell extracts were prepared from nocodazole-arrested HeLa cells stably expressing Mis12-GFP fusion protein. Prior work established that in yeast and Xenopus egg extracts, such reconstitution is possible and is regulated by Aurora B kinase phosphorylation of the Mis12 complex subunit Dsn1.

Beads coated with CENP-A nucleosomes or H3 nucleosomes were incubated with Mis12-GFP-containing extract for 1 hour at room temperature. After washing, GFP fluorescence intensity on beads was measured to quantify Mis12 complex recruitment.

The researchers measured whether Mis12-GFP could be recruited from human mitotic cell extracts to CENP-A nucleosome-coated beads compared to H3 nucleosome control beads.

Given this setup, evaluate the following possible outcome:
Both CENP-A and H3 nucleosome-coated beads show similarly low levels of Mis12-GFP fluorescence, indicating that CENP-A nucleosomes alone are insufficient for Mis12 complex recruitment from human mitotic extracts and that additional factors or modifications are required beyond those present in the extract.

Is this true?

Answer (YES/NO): YES